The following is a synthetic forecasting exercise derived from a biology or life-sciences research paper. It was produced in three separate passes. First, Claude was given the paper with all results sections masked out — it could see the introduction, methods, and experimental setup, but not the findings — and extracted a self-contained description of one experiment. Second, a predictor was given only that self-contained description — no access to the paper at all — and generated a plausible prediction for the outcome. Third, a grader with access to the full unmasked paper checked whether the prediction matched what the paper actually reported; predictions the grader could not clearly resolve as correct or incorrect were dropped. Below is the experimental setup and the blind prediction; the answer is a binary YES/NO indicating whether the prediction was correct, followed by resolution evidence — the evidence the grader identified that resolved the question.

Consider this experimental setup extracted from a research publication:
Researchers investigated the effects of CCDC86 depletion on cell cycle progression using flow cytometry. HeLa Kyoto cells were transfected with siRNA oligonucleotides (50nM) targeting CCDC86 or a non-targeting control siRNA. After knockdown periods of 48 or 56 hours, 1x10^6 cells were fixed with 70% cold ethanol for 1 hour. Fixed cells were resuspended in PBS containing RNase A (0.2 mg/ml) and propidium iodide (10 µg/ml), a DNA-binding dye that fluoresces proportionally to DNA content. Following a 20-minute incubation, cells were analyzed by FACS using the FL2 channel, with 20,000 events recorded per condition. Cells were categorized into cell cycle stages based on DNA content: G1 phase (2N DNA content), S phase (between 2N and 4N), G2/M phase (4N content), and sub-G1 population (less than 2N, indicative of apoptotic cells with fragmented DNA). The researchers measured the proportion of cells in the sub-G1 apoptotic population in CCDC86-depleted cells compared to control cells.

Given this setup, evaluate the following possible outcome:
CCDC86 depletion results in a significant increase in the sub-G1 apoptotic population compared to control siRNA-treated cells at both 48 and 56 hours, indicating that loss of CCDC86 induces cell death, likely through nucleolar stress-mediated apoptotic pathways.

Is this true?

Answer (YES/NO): YES